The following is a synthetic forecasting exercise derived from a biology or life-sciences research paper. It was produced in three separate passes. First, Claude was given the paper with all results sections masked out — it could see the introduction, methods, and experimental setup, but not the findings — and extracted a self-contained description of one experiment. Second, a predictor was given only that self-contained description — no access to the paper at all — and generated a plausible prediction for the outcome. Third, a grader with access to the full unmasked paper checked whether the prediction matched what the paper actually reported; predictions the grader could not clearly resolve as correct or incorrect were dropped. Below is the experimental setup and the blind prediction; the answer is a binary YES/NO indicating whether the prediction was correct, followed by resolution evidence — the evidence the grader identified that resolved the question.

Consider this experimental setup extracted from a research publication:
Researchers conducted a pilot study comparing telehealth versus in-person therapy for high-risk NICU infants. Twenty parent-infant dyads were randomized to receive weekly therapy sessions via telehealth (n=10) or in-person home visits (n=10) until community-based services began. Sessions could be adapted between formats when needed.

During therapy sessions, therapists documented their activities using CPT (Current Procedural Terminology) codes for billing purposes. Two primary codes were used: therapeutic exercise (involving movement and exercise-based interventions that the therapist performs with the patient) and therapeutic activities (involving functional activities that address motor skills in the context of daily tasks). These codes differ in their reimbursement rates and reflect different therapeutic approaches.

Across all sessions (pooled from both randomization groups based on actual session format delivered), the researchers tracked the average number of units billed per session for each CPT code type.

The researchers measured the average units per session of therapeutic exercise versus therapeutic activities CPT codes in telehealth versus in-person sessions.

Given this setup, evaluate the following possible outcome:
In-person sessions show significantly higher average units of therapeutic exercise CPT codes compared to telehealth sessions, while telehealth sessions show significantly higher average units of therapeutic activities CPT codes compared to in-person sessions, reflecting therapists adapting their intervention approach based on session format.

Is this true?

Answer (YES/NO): YES